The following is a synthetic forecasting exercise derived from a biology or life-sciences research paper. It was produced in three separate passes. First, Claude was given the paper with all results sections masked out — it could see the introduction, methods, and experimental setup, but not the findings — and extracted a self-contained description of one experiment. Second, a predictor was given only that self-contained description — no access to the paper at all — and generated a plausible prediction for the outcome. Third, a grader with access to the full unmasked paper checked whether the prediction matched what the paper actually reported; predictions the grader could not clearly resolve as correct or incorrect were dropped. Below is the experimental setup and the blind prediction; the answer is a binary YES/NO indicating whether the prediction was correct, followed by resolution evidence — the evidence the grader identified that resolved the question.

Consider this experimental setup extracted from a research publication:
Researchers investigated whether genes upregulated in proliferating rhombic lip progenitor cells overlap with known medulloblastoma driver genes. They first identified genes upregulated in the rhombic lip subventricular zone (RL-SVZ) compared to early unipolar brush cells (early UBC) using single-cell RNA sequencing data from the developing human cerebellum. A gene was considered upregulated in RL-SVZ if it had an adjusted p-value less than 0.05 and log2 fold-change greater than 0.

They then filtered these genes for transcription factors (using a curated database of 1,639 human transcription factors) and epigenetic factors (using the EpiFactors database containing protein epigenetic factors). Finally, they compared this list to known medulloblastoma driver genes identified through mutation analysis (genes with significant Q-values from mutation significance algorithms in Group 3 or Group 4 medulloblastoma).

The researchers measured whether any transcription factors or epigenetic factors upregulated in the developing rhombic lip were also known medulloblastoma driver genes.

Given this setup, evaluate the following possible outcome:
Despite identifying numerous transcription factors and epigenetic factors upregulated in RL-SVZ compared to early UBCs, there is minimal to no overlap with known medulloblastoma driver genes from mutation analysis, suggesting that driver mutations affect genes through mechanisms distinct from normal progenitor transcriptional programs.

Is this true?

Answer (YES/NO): NO